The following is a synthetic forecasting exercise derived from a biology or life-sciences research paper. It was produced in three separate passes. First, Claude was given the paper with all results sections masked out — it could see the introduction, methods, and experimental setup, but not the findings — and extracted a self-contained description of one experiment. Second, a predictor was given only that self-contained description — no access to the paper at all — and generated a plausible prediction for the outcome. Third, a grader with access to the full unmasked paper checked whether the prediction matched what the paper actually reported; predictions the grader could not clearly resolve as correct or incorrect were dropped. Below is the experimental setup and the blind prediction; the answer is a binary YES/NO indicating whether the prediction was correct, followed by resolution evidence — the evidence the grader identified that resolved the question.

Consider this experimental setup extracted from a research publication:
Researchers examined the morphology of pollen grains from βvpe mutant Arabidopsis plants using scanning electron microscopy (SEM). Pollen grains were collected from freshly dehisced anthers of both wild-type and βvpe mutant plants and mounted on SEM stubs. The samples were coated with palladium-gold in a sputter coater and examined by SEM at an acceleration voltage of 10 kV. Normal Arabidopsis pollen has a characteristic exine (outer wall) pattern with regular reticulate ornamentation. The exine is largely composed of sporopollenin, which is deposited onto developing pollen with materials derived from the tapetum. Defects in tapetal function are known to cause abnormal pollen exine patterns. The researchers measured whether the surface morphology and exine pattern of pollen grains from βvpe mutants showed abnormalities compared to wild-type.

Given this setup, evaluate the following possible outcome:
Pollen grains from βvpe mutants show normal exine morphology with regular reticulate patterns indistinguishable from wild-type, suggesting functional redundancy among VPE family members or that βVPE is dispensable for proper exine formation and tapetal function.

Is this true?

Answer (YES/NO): NO